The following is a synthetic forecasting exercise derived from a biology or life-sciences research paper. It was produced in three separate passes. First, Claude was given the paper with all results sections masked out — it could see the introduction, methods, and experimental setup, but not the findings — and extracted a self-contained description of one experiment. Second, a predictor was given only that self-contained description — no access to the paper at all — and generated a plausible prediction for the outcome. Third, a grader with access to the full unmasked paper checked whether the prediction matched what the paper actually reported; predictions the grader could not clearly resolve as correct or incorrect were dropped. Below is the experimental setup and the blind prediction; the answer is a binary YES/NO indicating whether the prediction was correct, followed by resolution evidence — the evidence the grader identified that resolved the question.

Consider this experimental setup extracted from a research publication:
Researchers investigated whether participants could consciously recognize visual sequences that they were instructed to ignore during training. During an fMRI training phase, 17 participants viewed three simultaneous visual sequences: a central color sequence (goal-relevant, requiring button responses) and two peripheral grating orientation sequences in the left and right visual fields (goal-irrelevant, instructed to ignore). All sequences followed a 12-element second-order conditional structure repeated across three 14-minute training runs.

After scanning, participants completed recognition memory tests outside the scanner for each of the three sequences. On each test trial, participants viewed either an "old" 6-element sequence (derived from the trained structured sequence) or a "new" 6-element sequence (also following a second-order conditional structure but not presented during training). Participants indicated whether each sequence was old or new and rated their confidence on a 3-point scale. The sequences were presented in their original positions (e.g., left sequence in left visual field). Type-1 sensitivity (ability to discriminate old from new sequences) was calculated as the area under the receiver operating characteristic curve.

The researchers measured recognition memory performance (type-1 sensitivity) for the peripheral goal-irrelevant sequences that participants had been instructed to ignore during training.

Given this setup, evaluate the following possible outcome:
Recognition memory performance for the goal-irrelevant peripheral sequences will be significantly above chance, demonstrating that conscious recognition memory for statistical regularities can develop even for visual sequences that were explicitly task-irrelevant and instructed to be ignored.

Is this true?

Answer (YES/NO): NO